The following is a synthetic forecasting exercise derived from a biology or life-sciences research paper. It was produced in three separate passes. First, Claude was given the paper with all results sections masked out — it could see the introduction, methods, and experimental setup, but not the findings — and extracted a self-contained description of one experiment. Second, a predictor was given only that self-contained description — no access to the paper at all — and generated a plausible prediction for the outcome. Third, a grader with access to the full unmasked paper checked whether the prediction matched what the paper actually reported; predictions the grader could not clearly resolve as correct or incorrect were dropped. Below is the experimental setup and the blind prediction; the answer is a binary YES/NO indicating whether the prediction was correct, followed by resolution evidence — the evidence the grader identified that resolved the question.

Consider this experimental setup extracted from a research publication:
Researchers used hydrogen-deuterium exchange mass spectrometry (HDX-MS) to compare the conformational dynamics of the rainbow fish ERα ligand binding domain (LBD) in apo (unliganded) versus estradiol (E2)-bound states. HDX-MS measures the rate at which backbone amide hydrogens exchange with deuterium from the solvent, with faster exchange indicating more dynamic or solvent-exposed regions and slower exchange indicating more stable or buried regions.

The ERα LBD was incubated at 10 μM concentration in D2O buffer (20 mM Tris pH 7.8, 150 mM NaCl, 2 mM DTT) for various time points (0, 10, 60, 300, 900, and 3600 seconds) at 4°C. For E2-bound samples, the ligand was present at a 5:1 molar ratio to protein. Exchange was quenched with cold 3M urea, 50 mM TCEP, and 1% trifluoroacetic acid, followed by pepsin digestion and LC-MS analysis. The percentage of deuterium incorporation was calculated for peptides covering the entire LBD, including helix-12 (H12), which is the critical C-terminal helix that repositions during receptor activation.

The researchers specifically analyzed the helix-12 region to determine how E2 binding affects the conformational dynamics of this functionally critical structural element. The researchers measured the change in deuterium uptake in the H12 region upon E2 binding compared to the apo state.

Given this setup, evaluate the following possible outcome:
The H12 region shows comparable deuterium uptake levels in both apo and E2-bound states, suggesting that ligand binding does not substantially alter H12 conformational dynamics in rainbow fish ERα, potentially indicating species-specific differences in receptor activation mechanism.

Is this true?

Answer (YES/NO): NO